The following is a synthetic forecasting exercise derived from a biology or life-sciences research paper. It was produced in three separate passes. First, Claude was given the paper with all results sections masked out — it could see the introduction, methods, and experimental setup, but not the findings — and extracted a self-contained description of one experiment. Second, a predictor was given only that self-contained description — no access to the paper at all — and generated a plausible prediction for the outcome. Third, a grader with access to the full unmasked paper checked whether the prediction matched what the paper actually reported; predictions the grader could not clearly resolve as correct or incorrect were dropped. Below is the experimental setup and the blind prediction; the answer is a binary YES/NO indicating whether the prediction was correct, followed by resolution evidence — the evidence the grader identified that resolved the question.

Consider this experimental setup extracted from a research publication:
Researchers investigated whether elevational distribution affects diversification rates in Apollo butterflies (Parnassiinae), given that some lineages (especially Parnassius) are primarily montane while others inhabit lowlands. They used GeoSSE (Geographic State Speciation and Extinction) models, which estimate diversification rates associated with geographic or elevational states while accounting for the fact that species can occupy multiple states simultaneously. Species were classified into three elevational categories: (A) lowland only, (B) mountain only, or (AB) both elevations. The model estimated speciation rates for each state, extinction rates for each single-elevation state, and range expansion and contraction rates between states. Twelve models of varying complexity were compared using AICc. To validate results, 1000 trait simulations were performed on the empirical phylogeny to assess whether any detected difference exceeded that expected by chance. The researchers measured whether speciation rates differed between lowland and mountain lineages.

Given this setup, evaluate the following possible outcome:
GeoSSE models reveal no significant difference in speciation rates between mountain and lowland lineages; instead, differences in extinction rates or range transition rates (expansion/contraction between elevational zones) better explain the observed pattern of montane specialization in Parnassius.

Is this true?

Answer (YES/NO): NO